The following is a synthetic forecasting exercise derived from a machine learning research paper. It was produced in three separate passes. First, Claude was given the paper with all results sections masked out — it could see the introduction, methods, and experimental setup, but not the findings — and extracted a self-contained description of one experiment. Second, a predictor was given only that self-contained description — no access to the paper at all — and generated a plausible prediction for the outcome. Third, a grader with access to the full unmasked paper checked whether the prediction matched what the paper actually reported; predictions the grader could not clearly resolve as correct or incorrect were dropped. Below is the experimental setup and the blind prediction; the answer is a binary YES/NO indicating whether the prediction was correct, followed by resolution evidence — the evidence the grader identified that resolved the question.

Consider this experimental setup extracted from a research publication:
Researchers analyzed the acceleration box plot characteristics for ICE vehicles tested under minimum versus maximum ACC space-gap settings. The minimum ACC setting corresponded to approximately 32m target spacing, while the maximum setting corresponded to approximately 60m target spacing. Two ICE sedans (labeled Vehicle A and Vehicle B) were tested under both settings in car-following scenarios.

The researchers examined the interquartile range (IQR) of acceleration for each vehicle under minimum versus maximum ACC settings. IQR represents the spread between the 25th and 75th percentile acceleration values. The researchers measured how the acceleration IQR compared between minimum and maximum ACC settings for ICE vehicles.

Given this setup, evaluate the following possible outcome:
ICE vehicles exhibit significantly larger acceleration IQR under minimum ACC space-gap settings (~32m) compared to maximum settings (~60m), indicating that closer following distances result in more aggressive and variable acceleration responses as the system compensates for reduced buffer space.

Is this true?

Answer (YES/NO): YES